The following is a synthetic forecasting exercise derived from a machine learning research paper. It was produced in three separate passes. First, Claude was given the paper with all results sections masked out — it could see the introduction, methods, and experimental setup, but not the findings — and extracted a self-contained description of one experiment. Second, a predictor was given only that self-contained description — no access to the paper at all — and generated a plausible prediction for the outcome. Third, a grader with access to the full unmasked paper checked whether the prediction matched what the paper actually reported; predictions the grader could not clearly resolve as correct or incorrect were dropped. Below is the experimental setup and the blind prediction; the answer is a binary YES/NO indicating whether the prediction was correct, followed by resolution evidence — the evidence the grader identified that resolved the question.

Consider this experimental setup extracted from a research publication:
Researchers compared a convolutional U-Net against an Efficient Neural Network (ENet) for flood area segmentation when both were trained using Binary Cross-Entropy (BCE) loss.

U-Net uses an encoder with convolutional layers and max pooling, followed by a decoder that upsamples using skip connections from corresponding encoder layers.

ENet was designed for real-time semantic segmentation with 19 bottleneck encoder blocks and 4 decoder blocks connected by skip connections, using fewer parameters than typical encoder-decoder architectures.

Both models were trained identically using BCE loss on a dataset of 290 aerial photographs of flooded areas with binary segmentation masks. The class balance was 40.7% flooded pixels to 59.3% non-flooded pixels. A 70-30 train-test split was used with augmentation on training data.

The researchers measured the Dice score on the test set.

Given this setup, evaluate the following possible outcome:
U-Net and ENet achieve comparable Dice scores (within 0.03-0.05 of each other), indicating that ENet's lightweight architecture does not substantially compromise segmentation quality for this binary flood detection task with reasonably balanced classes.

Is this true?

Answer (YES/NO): YES